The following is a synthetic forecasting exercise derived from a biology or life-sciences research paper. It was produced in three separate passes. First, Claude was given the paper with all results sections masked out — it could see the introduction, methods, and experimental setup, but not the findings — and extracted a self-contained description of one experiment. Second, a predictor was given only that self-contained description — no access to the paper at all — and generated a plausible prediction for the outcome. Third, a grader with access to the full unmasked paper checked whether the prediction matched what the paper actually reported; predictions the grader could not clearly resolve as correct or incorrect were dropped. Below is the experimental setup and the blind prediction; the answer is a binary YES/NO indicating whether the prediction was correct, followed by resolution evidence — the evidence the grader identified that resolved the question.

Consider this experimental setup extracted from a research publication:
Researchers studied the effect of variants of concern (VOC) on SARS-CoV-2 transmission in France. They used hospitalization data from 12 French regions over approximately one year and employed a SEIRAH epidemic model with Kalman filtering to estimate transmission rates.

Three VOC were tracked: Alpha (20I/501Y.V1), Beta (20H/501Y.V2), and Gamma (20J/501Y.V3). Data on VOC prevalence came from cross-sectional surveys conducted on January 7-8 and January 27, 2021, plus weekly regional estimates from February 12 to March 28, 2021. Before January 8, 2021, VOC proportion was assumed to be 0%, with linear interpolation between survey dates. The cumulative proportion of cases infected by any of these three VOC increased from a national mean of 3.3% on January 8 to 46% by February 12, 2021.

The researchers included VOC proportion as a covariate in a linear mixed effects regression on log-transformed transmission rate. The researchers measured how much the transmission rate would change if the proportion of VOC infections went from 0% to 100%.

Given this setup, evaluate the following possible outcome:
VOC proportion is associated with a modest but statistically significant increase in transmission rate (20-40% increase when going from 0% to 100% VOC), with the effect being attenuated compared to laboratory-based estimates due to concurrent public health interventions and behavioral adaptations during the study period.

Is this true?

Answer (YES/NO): NO